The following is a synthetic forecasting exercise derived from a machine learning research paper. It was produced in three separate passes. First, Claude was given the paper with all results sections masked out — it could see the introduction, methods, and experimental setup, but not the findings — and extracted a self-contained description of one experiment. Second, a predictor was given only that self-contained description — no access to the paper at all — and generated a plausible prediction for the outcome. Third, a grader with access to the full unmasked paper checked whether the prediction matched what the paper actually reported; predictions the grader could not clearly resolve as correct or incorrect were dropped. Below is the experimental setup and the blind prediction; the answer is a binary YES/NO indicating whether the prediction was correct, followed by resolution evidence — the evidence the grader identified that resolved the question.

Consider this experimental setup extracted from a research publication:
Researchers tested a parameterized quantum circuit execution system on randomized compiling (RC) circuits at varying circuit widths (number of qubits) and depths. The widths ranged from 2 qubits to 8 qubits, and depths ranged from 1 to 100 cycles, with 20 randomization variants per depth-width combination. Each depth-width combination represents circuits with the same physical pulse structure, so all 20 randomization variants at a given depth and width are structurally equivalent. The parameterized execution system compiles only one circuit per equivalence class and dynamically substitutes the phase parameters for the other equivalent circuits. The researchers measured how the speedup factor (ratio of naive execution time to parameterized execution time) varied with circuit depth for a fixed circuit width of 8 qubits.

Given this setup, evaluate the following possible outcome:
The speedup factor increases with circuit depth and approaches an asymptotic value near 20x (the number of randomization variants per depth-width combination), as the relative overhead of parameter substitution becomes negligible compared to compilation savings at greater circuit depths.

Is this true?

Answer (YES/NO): NO